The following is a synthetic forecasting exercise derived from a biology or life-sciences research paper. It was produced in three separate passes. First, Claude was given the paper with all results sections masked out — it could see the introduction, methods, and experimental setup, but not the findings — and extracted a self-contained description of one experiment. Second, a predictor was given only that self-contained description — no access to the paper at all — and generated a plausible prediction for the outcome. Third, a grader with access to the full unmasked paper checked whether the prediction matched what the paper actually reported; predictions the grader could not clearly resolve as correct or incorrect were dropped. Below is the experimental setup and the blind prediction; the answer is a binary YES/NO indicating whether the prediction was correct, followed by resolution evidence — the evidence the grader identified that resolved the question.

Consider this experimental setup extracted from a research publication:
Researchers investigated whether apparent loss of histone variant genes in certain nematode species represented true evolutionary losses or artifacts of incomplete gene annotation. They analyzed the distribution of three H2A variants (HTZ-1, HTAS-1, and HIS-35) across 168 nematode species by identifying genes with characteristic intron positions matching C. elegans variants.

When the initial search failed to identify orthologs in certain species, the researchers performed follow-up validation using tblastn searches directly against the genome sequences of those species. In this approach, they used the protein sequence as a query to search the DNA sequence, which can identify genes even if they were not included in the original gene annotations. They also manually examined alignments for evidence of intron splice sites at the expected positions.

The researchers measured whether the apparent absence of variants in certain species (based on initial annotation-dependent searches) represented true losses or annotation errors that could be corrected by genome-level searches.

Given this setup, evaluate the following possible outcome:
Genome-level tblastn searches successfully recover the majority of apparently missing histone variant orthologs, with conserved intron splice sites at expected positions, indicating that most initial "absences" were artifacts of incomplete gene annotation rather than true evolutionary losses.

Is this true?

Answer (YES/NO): NO